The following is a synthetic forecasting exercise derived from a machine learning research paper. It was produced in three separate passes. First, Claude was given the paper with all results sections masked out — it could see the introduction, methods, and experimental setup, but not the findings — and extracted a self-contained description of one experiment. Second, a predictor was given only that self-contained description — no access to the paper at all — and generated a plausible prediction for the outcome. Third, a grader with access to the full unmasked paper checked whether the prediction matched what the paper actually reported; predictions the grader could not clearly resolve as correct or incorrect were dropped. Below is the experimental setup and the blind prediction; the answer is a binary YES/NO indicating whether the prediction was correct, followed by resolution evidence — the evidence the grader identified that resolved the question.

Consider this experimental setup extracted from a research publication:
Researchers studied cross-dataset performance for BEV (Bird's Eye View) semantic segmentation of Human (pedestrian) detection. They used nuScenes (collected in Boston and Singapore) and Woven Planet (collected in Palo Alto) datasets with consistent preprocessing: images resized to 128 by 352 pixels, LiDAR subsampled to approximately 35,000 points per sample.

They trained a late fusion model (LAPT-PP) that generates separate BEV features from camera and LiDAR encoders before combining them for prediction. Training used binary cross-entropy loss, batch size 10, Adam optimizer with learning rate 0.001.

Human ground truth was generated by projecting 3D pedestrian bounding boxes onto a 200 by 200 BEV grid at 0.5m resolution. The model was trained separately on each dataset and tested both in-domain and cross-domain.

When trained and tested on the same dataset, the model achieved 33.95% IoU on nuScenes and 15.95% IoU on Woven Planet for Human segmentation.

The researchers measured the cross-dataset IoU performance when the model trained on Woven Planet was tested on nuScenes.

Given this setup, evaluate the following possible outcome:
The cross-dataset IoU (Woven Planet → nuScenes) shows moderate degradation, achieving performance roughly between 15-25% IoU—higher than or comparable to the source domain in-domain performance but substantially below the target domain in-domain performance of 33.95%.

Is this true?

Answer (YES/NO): NO